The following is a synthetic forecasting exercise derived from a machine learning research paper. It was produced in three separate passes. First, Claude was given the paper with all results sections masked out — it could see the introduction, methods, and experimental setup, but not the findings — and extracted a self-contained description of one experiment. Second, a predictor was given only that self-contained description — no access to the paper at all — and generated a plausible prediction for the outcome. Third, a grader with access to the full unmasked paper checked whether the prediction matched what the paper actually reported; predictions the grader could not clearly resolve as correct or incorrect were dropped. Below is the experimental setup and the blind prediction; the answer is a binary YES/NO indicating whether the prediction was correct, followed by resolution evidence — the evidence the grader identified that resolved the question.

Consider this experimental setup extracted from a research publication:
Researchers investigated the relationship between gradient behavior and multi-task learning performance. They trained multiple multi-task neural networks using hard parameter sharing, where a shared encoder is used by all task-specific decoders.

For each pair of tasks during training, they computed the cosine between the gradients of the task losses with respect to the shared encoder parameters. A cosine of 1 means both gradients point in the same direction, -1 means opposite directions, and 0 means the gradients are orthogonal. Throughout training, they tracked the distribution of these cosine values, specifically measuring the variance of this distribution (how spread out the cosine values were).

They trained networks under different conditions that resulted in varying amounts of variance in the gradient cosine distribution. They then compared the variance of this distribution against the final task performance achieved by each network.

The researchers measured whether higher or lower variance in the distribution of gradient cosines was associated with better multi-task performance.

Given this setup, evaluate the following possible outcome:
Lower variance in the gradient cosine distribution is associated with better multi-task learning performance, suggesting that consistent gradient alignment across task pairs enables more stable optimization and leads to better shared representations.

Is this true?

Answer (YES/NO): YES